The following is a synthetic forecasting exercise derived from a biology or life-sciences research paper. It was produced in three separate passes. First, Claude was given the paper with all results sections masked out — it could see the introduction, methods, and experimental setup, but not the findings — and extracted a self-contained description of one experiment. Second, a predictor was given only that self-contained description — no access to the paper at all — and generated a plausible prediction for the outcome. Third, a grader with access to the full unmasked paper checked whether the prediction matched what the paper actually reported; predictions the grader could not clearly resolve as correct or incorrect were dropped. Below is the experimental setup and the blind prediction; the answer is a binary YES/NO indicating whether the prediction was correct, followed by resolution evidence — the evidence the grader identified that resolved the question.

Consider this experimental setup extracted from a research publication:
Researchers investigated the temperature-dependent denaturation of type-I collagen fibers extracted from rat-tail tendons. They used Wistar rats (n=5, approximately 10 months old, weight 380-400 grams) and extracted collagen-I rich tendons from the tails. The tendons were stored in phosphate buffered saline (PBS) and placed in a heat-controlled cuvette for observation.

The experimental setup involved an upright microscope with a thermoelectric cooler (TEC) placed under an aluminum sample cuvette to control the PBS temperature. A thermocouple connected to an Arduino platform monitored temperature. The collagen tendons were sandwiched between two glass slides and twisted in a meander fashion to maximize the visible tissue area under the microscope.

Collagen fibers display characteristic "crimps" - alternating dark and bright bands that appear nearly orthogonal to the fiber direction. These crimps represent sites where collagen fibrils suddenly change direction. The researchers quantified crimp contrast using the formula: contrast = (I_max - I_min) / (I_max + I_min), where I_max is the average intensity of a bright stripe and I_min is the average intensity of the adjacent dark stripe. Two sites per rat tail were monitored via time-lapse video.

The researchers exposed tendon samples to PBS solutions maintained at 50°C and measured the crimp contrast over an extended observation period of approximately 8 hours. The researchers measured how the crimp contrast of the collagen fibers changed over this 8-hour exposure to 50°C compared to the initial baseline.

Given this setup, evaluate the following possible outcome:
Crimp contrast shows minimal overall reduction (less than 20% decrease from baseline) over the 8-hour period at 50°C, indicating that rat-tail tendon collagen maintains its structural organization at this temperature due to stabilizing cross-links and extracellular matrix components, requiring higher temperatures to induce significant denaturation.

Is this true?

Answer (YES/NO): YES